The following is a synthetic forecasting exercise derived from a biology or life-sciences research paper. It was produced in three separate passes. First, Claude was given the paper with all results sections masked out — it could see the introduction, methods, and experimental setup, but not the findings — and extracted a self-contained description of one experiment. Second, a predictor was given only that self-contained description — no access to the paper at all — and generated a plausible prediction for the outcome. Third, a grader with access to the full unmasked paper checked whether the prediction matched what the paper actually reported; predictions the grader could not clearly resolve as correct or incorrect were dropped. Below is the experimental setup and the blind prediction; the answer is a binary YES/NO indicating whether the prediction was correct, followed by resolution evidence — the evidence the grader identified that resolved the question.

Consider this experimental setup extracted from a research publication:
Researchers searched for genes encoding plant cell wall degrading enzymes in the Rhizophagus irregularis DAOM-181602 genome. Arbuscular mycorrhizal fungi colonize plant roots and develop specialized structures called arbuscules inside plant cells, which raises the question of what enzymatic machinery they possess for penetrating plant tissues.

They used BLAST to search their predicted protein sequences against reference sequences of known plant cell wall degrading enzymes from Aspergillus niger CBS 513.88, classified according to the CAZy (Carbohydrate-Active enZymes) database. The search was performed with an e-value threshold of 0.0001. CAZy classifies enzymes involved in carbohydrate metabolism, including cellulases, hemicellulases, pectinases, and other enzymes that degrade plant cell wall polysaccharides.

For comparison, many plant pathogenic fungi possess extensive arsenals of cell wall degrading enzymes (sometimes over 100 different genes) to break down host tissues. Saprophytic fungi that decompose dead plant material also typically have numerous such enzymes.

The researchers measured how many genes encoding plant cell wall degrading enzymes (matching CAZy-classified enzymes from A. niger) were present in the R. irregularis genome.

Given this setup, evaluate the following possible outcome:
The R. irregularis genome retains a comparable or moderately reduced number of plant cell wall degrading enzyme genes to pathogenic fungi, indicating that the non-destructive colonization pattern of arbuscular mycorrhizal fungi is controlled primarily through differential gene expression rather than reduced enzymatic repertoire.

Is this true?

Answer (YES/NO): NO